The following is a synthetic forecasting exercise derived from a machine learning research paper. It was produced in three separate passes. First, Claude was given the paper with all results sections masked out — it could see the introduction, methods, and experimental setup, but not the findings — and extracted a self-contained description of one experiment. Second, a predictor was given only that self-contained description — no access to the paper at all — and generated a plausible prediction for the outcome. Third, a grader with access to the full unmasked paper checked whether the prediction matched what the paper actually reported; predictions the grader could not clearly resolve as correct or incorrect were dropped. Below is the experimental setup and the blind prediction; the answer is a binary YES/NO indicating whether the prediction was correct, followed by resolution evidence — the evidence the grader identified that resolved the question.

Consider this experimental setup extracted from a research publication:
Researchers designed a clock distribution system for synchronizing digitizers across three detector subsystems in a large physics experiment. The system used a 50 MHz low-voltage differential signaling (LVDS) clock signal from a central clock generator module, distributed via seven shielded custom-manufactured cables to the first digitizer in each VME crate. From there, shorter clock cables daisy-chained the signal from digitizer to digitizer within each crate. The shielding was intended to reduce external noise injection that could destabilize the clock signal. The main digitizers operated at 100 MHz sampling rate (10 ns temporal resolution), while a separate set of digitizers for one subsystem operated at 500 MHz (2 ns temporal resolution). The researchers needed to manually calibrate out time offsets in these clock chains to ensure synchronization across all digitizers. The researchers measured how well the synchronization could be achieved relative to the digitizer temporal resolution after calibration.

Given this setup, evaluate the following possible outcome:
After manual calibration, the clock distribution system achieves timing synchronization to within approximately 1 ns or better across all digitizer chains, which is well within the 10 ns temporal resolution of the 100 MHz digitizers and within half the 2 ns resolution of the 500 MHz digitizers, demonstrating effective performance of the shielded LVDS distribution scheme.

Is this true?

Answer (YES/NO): NO